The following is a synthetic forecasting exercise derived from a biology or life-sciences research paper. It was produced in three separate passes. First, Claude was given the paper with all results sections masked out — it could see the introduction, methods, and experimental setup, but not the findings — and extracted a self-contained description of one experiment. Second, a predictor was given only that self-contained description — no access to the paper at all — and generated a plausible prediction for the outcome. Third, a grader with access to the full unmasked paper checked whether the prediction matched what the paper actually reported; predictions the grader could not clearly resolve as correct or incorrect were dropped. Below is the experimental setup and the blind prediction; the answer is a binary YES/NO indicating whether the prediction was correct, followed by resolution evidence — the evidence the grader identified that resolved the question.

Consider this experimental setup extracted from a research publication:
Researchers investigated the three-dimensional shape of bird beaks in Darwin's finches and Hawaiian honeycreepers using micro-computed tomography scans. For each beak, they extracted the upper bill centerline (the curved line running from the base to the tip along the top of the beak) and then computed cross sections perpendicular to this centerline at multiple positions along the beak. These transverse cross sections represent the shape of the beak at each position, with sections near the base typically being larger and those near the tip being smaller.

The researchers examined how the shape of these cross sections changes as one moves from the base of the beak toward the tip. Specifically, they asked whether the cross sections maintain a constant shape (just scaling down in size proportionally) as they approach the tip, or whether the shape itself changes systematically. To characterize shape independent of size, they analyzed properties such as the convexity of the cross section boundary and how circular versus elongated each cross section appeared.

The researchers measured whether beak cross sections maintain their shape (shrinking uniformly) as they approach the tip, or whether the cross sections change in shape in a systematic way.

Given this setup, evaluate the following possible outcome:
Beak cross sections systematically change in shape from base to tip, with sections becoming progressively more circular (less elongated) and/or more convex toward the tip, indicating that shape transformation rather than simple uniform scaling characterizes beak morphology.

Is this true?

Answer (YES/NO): YES